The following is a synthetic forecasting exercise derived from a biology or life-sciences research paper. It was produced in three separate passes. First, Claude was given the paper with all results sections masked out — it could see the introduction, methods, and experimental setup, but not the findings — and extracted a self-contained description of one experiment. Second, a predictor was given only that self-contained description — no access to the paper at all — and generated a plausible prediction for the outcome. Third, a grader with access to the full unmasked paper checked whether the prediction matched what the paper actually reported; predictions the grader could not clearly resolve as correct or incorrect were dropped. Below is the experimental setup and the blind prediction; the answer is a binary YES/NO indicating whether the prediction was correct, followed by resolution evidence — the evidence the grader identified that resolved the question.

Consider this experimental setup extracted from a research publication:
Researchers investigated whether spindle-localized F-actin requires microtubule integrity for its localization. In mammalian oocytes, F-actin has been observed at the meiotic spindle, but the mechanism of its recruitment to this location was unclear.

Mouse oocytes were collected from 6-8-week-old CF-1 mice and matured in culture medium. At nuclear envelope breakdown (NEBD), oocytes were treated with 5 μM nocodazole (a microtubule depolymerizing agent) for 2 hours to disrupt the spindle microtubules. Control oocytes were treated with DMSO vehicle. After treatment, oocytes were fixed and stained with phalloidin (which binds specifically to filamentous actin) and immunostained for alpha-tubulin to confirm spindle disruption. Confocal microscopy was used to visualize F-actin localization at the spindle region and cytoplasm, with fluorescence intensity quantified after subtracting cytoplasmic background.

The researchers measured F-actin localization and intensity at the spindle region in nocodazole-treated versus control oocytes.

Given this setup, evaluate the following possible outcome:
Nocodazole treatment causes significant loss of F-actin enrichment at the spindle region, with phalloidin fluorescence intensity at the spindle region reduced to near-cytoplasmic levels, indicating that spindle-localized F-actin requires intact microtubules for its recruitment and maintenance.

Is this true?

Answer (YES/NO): YES